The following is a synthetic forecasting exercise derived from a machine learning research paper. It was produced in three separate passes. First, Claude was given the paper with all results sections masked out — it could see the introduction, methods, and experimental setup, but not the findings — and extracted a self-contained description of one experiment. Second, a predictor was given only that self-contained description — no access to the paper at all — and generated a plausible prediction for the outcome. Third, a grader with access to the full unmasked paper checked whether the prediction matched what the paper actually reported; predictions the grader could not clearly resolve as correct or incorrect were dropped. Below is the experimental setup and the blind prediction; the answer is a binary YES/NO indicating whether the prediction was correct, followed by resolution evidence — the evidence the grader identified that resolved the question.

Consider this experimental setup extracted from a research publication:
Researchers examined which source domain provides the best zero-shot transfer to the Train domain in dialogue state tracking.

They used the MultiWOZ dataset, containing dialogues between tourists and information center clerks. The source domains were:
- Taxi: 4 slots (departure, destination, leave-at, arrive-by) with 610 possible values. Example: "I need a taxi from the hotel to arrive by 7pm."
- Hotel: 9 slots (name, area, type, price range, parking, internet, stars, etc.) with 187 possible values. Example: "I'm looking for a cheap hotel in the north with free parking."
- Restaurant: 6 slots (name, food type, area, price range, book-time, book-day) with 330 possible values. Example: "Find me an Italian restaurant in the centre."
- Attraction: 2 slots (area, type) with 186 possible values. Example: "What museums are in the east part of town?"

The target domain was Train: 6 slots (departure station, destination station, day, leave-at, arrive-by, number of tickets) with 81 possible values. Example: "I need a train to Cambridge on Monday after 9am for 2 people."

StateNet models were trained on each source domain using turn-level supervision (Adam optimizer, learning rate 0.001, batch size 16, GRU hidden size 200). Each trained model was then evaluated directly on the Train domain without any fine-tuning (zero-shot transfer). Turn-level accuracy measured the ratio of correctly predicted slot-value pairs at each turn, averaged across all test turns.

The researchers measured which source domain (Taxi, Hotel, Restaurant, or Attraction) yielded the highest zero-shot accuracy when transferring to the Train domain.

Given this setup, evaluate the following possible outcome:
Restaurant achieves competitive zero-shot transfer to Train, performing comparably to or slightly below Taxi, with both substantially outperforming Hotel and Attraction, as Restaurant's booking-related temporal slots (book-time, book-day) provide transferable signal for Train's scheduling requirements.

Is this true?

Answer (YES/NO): YES